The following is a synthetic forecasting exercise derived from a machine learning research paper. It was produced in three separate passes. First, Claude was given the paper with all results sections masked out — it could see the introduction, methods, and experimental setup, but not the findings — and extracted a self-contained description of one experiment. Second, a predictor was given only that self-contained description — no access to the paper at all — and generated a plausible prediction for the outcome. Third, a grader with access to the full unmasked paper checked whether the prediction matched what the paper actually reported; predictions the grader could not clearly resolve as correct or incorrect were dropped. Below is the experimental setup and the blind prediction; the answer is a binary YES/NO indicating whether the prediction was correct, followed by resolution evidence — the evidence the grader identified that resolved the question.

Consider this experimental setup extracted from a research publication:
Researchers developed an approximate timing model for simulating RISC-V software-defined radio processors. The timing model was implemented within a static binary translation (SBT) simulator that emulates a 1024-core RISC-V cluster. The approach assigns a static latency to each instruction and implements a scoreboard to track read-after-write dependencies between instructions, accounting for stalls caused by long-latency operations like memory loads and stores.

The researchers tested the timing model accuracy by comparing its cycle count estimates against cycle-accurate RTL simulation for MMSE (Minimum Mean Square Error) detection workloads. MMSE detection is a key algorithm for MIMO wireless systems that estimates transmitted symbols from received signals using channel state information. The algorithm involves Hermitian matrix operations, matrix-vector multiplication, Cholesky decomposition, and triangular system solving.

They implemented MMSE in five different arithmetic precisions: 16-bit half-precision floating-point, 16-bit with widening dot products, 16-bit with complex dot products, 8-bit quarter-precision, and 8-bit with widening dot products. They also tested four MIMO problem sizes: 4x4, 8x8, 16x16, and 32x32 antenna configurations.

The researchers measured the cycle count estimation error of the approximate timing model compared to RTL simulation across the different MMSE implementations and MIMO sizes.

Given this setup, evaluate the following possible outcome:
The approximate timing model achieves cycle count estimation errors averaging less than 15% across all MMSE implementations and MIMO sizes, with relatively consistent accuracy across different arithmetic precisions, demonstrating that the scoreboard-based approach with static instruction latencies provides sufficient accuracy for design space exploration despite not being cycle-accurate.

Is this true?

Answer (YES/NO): NO